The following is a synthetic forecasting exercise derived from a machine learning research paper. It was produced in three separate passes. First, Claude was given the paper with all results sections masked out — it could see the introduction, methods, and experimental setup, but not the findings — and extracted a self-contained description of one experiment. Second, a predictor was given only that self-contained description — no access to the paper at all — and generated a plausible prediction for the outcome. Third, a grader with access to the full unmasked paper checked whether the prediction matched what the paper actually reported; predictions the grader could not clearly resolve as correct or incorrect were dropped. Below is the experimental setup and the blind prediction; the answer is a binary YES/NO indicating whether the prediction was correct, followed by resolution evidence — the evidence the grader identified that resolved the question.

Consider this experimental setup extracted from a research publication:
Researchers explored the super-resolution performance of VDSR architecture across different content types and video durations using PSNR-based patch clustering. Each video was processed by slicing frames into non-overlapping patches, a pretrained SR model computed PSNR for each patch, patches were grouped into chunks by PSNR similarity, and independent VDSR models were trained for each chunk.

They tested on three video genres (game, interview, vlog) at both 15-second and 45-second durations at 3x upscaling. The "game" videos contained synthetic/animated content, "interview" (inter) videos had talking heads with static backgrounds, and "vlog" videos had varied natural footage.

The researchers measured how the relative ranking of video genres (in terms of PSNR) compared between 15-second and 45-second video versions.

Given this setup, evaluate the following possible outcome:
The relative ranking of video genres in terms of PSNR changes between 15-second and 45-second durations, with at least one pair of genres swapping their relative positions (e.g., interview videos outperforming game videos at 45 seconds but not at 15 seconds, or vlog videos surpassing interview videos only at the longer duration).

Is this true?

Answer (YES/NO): YES